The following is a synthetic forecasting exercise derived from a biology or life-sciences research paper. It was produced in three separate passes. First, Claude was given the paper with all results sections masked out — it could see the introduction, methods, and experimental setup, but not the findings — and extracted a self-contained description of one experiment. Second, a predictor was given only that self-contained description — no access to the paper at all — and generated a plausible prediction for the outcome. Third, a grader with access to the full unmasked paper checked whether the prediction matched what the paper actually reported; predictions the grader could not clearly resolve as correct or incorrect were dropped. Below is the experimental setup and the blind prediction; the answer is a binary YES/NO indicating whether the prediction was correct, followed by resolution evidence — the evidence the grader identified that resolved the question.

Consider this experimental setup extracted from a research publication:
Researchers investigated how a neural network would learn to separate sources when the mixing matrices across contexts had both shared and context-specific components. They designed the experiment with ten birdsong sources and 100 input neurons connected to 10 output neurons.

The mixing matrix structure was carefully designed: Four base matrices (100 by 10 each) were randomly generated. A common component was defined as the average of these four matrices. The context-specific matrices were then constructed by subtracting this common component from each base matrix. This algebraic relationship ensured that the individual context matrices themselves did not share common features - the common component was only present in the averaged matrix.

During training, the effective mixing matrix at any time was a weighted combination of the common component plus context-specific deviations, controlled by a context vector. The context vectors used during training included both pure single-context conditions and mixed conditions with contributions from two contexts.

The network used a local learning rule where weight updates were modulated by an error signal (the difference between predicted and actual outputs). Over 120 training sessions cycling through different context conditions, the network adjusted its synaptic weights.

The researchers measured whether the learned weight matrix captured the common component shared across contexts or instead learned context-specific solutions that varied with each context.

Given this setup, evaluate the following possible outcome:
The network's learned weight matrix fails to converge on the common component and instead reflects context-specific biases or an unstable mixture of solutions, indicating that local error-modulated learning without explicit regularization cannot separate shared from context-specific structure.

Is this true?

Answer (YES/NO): NO